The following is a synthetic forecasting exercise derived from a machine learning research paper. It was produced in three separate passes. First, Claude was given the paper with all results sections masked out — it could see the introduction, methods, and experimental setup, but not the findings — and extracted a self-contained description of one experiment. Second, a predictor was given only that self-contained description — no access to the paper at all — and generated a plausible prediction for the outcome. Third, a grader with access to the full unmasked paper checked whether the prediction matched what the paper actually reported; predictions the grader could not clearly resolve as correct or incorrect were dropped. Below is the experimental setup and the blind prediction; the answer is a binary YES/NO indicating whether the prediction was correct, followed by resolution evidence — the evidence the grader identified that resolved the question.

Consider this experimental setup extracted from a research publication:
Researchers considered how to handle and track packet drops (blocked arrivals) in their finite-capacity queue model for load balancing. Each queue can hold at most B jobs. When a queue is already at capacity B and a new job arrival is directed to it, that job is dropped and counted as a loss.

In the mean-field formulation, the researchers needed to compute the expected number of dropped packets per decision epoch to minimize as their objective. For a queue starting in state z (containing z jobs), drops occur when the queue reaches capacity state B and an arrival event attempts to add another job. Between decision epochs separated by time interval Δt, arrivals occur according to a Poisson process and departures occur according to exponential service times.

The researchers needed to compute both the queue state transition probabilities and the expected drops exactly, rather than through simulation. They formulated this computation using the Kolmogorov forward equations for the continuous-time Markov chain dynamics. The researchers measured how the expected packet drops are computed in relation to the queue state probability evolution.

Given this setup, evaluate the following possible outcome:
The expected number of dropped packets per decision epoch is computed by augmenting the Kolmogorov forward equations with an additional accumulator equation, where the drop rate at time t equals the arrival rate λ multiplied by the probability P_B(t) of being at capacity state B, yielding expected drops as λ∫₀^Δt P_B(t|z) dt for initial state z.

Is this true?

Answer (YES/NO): YES